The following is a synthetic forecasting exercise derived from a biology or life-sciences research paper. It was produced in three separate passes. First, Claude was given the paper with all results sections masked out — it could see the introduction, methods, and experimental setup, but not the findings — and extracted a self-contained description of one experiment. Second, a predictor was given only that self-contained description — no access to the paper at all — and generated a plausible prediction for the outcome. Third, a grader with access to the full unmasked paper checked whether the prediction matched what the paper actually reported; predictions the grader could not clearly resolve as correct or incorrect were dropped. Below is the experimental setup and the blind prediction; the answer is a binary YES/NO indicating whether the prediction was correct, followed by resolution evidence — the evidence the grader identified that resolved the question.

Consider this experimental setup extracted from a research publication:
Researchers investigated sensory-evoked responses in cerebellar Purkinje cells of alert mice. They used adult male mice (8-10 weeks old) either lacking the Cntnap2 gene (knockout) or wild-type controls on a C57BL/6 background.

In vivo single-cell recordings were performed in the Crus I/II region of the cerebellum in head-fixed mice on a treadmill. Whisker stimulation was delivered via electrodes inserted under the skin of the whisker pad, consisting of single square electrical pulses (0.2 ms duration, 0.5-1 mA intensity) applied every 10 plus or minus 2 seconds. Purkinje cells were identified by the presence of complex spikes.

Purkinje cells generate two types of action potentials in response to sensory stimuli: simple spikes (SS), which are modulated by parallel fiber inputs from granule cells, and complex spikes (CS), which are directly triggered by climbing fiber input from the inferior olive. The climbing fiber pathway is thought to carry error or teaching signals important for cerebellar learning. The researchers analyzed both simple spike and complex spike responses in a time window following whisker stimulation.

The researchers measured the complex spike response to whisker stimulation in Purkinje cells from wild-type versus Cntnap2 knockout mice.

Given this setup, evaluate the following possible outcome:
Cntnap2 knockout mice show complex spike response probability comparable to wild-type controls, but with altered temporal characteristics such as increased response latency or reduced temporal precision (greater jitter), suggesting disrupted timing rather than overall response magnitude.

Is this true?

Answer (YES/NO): NO